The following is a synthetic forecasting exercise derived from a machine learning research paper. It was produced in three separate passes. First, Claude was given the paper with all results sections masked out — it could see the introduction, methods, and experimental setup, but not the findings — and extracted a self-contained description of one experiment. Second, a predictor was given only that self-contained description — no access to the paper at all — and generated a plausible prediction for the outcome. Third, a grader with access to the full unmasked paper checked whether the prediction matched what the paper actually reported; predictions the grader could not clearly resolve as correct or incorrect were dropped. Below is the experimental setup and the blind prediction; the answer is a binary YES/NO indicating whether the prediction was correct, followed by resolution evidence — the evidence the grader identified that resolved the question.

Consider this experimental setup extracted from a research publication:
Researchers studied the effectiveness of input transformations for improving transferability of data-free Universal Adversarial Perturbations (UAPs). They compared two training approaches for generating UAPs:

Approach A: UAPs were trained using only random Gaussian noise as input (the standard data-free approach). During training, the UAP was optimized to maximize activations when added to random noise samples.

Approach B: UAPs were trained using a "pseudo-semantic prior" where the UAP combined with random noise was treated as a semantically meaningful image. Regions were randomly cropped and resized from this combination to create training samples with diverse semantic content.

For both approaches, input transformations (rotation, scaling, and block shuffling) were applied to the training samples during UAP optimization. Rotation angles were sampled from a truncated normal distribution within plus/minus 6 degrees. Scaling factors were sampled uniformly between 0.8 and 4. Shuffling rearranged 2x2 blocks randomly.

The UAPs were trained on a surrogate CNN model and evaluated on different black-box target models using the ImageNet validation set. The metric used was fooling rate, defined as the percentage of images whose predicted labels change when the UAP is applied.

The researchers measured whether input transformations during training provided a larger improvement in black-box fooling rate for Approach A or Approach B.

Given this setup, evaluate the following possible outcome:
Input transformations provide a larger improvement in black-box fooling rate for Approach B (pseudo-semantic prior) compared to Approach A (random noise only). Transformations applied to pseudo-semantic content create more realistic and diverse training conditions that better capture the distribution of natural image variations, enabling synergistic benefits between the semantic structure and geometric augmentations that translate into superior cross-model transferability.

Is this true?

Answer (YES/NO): YES